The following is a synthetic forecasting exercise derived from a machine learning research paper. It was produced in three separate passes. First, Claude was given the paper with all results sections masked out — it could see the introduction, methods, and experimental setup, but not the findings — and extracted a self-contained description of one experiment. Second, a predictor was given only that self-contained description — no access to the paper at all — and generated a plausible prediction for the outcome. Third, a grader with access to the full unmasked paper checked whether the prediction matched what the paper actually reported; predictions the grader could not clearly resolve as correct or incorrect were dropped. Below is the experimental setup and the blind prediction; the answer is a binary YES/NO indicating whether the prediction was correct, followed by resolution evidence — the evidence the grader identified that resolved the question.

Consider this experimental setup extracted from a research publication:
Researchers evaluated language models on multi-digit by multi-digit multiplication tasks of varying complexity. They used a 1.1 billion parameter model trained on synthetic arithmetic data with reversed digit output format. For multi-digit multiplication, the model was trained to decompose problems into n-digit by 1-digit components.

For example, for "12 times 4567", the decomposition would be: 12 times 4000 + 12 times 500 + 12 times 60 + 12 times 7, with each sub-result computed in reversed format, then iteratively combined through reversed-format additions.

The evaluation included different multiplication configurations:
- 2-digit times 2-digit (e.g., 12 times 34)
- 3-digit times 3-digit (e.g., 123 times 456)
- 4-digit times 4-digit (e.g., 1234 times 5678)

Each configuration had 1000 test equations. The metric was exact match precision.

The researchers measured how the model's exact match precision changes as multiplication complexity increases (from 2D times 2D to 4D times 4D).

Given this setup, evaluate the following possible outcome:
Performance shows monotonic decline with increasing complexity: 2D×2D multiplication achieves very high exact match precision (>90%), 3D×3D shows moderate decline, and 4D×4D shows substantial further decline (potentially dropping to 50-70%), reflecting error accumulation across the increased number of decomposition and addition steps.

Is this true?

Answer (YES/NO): NO